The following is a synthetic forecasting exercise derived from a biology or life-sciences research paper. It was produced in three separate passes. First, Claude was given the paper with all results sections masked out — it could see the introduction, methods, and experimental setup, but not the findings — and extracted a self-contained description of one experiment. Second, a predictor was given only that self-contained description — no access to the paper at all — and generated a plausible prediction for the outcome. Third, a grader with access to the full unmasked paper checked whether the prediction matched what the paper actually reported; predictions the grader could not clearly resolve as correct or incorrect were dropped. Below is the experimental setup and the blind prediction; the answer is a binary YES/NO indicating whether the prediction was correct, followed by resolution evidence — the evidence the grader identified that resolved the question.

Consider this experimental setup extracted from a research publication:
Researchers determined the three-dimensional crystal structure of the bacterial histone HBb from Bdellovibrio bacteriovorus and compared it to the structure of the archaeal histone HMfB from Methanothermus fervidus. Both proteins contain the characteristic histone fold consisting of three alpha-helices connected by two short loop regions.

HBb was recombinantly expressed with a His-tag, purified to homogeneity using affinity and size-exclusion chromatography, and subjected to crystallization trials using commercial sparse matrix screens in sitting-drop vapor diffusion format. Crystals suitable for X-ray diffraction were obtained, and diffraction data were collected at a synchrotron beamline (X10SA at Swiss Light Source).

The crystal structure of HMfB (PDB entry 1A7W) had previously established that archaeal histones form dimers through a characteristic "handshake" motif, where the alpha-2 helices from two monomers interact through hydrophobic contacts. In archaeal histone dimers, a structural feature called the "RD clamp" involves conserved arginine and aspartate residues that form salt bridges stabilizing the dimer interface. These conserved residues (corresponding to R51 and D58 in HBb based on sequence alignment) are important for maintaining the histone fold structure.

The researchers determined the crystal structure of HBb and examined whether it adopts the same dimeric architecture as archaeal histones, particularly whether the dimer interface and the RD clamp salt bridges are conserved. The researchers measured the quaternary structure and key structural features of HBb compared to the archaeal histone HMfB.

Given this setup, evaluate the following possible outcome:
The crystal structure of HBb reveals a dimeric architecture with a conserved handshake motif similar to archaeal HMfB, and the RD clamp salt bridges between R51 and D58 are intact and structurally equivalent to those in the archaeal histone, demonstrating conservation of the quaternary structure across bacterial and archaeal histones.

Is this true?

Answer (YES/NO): YES